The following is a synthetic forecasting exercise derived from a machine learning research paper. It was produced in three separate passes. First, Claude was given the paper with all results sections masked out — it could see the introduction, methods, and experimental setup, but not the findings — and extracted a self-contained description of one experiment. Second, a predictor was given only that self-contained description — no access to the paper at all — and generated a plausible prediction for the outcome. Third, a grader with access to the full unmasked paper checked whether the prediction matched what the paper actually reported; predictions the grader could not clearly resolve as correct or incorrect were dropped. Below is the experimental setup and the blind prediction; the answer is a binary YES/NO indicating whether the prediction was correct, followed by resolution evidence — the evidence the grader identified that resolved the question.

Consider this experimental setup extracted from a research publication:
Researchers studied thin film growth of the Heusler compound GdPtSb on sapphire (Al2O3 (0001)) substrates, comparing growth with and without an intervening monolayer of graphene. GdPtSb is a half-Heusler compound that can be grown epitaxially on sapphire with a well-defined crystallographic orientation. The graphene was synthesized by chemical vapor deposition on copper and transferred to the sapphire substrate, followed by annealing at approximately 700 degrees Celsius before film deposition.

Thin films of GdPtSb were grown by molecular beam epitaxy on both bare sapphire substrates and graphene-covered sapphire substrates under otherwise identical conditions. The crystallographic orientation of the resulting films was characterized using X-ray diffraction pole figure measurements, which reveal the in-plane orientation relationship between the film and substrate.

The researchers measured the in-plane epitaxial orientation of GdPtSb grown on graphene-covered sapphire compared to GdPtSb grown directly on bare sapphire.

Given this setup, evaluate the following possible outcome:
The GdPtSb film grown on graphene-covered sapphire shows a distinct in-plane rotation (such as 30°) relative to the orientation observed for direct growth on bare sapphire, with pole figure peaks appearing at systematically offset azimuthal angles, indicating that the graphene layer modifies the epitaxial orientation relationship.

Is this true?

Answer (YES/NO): YES